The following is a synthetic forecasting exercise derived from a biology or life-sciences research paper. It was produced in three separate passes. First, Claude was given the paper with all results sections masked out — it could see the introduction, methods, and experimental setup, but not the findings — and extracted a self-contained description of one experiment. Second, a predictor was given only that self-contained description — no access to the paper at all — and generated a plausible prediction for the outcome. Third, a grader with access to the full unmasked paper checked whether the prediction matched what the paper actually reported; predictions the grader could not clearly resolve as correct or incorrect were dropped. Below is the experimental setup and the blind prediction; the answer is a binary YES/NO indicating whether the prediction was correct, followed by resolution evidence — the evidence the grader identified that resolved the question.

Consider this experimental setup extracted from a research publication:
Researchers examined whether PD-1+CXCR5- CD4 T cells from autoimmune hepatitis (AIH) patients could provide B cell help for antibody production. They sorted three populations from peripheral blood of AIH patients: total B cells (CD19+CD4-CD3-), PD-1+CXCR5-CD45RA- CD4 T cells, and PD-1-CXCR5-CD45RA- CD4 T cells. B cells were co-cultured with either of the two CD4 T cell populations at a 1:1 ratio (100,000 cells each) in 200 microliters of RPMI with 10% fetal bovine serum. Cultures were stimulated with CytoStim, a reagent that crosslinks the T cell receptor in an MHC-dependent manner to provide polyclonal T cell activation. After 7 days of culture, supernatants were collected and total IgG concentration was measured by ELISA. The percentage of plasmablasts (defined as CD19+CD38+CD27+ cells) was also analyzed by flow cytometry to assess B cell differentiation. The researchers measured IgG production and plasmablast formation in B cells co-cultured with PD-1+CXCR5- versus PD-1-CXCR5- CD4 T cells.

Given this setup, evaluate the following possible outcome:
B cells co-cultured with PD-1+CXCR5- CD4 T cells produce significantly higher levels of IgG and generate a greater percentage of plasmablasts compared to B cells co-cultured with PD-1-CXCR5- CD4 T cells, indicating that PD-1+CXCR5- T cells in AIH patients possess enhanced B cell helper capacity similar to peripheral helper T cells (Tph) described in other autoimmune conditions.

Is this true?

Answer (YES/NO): YES